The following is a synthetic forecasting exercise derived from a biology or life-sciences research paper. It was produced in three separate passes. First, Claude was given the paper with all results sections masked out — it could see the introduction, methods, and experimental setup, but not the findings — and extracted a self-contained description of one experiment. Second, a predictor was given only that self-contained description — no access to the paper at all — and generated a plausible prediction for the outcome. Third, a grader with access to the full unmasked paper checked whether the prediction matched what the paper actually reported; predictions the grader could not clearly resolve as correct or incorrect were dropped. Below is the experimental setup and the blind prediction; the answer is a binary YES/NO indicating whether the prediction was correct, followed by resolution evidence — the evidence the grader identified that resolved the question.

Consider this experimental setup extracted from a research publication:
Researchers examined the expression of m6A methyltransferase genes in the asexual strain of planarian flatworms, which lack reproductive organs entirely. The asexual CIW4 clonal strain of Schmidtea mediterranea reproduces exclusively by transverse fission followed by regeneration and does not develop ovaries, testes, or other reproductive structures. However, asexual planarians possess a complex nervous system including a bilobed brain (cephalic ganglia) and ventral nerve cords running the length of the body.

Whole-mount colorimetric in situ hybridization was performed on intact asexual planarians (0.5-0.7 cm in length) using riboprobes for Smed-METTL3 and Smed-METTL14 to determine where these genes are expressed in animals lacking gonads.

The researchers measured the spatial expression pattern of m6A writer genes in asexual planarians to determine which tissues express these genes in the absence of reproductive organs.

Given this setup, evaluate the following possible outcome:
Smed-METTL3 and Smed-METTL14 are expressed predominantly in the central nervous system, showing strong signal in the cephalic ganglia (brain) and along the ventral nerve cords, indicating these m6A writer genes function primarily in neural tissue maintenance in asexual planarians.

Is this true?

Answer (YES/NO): YES